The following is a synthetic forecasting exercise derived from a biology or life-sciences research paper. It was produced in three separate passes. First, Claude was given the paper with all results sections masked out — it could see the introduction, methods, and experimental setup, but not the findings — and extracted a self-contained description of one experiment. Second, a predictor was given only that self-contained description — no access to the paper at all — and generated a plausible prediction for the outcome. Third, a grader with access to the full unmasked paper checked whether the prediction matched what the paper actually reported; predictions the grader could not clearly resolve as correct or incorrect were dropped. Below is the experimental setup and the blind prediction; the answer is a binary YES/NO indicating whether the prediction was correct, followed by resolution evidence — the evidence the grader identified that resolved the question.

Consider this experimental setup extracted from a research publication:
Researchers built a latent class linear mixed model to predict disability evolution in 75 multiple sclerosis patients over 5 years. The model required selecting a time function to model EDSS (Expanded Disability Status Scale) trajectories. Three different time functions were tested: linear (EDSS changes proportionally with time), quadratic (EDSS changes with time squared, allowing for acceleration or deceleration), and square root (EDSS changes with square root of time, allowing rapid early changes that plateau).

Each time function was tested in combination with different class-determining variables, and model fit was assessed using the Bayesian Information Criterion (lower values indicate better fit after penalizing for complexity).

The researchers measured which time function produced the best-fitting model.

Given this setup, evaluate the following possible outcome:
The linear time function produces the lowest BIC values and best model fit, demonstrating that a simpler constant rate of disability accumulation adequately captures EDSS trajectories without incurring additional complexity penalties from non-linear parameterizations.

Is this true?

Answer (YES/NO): YES